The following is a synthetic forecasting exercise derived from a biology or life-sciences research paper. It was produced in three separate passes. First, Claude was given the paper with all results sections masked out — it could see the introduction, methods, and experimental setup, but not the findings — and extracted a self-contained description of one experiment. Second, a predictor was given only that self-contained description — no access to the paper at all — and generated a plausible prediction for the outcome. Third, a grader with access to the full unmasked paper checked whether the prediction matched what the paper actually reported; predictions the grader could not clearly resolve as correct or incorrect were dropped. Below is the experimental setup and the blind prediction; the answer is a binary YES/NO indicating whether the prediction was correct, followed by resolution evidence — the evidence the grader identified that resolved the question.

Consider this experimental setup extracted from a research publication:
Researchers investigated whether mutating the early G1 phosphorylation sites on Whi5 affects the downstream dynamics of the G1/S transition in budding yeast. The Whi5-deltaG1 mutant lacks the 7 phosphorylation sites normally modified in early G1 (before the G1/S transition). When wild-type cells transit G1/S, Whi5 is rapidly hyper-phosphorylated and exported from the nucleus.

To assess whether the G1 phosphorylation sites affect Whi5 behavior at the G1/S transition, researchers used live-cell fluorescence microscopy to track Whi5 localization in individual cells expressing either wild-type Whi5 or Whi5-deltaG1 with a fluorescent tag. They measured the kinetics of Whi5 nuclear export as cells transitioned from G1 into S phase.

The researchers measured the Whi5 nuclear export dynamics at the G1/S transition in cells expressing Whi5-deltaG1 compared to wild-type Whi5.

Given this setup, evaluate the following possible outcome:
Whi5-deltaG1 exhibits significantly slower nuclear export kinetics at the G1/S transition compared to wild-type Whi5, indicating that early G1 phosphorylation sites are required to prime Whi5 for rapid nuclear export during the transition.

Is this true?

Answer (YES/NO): NO